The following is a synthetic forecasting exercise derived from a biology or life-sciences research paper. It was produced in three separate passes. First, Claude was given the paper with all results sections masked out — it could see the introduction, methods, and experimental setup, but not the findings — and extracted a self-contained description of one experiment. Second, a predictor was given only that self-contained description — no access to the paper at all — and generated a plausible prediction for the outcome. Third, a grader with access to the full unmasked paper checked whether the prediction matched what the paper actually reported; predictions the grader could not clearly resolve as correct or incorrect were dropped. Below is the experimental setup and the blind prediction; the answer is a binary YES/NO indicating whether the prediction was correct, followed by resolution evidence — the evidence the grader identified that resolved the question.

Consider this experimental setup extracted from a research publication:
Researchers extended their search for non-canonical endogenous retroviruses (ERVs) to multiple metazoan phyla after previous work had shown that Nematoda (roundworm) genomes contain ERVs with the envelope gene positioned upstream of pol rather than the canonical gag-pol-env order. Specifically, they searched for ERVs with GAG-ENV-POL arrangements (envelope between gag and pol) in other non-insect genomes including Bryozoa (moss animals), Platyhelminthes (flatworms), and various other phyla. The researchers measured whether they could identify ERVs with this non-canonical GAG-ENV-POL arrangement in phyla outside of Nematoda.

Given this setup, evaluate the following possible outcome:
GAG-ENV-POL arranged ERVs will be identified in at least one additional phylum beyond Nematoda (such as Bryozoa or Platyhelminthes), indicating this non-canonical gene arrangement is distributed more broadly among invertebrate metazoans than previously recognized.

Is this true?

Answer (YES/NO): YES